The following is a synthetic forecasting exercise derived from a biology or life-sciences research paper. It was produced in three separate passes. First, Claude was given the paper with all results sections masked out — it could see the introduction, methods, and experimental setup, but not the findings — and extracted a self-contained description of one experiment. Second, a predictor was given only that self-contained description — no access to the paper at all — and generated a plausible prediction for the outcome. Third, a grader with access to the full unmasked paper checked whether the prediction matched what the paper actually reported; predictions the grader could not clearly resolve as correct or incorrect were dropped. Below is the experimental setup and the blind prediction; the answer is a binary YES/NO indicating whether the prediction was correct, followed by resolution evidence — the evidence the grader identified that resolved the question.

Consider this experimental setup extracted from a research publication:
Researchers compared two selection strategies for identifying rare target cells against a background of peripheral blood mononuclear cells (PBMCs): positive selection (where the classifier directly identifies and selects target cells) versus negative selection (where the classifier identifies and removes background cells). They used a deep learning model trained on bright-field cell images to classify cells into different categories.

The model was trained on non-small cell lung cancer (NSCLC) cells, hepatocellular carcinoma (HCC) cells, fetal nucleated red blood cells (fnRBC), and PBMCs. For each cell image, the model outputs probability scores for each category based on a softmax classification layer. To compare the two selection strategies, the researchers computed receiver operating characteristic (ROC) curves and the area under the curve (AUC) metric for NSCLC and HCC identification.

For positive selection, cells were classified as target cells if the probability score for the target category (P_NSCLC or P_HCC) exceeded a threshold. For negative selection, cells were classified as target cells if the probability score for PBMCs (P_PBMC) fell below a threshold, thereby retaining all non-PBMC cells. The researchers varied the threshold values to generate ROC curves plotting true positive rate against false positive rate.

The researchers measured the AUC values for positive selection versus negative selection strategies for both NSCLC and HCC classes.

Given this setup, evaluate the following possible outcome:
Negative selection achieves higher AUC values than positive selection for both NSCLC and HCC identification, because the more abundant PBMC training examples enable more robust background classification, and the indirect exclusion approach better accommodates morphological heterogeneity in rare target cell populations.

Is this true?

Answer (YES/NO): YES